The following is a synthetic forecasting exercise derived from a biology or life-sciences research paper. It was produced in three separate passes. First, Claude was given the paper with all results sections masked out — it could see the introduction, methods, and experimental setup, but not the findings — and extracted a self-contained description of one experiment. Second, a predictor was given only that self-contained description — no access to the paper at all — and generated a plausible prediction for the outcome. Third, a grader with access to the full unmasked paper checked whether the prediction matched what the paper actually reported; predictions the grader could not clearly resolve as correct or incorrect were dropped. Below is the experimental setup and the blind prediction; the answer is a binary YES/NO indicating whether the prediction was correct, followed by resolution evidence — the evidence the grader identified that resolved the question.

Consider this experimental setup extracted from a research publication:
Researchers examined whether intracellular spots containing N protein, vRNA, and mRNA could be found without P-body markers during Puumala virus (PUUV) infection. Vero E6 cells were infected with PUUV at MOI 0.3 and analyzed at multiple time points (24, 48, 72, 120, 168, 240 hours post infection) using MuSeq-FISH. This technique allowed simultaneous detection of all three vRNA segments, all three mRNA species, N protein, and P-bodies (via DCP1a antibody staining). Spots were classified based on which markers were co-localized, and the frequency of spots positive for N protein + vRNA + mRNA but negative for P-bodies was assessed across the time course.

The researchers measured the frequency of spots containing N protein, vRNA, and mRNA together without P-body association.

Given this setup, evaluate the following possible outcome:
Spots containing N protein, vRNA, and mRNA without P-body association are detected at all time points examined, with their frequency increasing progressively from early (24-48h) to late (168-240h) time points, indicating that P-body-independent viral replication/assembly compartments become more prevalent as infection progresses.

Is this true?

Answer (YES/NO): NO